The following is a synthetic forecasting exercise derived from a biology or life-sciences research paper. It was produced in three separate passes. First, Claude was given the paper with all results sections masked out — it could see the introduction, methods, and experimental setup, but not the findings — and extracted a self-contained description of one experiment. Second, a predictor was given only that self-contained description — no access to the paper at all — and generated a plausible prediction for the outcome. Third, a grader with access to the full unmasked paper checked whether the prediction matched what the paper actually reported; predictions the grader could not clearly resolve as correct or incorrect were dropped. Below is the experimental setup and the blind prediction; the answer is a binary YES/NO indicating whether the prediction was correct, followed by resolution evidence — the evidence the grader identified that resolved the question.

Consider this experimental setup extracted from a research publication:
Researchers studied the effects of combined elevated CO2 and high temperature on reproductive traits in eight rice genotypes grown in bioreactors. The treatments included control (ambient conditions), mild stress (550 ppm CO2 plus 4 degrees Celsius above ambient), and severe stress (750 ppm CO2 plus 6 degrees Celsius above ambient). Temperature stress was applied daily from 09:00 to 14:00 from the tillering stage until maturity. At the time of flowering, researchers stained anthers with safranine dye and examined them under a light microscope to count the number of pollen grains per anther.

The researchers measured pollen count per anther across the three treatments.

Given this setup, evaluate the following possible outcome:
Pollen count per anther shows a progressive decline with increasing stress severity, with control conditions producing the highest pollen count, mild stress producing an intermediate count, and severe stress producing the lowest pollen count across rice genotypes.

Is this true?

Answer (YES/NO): NO